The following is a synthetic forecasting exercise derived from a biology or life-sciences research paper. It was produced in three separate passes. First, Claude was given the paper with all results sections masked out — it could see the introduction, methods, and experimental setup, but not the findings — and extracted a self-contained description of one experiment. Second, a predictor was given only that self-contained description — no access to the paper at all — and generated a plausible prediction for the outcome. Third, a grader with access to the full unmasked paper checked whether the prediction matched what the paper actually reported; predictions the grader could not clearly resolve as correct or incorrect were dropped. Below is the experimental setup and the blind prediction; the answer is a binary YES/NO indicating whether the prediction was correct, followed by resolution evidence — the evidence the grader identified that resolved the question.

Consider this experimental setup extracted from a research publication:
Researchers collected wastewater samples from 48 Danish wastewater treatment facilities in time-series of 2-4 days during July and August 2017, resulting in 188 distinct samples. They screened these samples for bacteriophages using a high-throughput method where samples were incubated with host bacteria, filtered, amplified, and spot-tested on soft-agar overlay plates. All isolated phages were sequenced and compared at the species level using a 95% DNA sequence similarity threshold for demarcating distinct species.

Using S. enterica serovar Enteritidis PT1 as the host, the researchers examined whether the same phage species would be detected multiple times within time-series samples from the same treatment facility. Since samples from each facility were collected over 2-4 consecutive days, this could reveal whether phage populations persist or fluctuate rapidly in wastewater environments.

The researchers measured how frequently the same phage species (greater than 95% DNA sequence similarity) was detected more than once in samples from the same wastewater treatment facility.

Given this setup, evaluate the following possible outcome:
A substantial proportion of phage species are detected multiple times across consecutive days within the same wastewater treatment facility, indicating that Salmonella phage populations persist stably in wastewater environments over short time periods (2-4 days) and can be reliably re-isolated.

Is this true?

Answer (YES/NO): NO